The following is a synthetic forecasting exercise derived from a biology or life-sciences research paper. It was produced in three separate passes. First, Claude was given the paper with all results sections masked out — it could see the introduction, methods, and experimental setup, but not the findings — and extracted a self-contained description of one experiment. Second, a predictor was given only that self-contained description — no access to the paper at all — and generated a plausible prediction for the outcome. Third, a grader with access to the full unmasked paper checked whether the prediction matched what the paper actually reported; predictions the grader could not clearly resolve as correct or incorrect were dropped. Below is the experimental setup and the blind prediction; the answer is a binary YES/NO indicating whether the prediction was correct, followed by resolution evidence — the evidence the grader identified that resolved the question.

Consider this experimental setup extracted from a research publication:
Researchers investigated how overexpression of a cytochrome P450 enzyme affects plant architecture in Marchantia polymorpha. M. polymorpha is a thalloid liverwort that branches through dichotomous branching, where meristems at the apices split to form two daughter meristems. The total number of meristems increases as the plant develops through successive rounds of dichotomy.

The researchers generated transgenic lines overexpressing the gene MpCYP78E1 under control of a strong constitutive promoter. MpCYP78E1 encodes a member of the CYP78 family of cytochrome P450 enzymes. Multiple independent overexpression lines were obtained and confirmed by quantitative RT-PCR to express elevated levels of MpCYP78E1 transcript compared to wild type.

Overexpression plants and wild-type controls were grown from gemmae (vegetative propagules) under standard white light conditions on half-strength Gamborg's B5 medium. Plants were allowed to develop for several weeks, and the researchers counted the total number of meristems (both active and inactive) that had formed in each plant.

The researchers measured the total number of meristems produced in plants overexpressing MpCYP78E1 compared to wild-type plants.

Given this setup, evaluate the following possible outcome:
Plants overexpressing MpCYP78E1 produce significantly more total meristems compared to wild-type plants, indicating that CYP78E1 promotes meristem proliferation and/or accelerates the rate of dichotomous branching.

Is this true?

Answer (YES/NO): NO